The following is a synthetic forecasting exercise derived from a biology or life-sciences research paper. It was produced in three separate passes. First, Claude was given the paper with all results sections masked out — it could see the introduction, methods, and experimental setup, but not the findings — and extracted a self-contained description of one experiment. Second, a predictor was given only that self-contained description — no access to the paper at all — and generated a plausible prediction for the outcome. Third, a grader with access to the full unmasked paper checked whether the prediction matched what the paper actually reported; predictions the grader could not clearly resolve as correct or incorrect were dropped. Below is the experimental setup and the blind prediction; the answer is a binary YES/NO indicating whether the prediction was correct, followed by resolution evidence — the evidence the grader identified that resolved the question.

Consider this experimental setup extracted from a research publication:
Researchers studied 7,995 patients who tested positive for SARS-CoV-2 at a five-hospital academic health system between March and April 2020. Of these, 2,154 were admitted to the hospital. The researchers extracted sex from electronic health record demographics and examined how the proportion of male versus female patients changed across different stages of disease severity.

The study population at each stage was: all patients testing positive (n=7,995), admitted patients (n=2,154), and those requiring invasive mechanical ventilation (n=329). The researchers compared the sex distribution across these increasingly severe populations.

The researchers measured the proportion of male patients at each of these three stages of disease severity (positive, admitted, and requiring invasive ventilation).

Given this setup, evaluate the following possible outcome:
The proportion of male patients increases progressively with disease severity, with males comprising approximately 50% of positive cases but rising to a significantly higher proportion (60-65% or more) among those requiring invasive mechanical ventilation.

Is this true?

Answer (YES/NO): NO